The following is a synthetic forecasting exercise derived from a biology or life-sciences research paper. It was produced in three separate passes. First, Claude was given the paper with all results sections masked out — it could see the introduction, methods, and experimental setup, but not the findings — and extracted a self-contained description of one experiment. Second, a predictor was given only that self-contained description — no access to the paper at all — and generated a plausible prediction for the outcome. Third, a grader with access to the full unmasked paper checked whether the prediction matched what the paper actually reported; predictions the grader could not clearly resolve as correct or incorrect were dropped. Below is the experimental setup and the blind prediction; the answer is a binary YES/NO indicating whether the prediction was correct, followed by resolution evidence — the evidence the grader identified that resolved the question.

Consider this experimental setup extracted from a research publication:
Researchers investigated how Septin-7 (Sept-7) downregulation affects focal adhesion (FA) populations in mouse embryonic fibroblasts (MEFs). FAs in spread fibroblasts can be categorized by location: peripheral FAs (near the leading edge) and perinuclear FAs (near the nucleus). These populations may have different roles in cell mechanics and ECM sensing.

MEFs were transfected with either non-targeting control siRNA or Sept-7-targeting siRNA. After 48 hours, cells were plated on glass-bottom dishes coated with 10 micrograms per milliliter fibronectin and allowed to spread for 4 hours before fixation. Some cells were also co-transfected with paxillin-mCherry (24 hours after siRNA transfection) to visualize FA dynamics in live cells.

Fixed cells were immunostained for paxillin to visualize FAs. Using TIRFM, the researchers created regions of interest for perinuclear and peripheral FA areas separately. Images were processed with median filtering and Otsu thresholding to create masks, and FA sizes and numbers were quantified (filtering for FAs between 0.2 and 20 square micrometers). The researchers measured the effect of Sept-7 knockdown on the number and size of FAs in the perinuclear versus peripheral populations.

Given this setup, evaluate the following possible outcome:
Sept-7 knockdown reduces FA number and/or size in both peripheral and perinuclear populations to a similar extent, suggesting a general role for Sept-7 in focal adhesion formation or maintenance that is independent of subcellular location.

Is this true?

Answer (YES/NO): NO